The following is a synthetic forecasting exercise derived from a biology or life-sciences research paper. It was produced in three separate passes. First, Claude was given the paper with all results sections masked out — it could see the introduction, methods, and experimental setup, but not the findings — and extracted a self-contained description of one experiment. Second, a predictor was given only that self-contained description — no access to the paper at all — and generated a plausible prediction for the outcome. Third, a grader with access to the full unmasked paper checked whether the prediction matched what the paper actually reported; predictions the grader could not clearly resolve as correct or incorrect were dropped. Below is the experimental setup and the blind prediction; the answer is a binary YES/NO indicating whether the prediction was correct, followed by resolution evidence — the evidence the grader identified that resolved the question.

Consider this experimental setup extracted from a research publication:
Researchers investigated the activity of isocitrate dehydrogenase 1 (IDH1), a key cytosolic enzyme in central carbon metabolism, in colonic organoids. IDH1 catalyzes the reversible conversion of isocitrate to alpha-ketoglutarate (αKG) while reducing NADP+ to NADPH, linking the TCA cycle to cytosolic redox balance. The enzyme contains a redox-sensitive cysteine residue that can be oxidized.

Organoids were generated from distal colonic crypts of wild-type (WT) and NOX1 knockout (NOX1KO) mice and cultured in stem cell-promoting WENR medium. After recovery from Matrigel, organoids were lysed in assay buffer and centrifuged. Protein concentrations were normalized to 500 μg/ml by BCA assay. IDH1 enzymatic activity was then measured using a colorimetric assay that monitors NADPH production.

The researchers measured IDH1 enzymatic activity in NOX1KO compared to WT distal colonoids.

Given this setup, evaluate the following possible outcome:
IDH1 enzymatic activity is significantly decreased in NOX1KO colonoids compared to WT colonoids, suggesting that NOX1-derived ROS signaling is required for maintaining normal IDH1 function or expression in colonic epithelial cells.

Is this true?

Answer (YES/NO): NO